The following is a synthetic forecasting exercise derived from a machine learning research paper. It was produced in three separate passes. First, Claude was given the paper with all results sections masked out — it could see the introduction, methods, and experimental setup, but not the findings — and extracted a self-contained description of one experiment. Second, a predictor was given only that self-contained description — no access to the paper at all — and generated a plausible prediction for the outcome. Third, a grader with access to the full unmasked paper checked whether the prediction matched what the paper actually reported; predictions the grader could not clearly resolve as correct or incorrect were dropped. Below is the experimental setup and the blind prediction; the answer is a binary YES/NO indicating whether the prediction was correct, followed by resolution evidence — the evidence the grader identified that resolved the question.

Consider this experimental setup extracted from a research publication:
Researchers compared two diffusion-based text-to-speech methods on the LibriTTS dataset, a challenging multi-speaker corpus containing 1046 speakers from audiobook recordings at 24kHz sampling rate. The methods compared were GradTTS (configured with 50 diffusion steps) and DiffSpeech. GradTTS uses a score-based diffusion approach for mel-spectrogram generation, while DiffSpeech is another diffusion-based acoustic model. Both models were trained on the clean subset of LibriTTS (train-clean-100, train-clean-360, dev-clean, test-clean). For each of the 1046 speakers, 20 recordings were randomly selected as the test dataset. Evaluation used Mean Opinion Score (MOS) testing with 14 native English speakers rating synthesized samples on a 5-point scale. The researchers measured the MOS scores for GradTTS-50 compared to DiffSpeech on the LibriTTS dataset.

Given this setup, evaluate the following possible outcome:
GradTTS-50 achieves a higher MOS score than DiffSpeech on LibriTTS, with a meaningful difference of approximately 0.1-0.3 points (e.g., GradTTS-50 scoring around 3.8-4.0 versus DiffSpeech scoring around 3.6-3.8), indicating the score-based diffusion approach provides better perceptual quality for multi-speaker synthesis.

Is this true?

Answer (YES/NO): NO